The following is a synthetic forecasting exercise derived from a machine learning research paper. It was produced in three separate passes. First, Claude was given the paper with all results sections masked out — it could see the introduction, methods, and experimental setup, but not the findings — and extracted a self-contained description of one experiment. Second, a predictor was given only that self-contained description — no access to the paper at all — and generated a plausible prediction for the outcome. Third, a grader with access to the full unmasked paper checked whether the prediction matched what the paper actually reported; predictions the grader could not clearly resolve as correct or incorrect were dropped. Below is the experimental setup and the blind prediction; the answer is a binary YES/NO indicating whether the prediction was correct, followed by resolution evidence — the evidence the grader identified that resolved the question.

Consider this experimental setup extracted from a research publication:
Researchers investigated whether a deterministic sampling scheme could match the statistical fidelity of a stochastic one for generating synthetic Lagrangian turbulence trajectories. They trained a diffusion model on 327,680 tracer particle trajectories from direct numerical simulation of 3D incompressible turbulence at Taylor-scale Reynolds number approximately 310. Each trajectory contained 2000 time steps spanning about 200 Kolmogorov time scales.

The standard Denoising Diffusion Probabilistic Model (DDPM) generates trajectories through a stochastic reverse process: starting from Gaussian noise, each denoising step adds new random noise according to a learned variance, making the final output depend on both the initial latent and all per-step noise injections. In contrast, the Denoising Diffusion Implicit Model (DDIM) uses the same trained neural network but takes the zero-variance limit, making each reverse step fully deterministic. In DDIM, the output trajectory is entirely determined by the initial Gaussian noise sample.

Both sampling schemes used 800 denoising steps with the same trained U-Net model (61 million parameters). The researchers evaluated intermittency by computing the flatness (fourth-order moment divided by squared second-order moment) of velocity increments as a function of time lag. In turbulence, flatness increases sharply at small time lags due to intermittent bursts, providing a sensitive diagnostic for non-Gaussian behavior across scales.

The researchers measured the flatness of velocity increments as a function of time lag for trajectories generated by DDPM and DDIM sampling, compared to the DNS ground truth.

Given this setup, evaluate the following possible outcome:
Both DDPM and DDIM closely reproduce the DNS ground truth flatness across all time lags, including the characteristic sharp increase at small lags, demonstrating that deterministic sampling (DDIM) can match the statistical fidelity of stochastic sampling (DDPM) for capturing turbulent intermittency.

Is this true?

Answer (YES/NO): YES